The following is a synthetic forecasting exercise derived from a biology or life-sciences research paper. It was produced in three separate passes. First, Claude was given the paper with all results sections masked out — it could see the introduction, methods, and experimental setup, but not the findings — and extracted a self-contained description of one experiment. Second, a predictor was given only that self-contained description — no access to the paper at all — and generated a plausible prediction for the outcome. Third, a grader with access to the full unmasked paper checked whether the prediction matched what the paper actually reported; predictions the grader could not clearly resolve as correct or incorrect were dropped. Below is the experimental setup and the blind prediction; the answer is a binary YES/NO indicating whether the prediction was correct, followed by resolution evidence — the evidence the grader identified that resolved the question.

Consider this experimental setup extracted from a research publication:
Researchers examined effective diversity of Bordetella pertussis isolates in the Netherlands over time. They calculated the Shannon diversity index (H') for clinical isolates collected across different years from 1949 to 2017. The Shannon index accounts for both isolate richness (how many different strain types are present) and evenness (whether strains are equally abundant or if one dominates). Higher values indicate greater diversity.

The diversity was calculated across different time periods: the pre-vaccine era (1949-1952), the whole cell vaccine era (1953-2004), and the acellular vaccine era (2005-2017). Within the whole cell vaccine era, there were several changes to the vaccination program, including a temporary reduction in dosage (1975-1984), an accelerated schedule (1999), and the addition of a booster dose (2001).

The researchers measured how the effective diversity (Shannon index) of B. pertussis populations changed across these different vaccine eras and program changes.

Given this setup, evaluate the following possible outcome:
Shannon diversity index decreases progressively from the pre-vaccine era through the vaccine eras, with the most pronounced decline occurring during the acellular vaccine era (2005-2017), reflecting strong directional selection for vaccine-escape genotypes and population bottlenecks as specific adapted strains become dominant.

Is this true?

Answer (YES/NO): NO